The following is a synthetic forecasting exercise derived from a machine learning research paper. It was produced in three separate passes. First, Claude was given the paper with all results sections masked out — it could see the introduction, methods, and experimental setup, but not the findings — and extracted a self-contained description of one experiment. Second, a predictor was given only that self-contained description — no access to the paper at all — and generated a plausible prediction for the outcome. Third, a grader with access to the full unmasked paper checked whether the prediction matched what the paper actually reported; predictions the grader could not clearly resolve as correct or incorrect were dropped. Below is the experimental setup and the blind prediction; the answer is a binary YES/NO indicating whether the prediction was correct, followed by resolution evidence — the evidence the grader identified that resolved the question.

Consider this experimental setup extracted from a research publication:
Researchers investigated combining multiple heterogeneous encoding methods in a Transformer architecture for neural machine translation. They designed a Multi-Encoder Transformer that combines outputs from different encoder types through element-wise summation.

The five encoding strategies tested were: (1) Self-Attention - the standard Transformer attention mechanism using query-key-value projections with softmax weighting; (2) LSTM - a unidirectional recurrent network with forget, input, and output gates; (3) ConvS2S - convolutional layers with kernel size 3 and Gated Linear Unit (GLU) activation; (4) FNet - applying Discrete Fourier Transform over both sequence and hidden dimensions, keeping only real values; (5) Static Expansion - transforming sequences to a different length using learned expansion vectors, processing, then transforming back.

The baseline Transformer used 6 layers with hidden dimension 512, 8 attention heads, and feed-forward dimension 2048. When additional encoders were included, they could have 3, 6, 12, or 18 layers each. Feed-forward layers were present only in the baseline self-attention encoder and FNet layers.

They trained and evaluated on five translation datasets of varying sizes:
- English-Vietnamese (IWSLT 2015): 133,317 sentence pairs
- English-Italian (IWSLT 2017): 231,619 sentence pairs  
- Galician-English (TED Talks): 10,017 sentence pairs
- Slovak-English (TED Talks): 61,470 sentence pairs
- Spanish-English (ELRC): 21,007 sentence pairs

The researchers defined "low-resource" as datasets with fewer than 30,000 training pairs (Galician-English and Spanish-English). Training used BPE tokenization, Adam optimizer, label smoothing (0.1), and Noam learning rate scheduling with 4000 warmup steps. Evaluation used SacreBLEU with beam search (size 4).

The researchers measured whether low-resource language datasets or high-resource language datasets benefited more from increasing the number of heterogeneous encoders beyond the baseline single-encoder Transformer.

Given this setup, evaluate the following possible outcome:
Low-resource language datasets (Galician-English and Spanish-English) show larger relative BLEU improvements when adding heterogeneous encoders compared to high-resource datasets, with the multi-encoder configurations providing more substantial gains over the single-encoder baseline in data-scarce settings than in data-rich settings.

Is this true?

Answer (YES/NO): YES